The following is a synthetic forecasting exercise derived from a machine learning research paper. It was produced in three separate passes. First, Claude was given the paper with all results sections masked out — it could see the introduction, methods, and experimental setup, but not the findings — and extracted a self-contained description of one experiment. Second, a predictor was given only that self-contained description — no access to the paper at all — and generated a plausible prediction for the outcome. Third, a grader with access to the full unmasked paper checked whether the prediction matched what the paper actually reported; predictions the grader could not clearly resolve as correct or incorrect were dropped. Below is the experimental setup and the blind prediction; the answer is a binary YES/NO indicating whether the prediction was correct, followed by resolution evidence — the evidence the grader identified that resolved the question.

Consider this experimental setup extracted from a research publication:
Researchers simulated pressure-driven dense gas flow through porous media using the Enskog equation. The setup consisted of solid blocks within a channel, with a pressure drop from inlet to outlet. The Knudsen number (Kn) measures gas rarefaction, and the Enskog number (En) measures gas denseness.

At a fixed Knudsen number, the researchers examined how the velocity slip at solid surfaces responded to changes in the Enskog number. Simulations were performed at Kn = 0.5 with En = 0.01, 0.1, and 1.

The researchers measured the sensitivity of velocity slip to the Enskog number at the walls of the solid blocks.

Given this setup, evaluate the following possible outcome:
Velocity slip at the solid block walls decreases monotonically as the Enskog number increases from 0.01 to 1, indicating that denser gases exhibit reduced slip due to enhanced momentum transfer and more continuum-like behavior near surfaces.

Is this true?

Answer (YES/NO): NO